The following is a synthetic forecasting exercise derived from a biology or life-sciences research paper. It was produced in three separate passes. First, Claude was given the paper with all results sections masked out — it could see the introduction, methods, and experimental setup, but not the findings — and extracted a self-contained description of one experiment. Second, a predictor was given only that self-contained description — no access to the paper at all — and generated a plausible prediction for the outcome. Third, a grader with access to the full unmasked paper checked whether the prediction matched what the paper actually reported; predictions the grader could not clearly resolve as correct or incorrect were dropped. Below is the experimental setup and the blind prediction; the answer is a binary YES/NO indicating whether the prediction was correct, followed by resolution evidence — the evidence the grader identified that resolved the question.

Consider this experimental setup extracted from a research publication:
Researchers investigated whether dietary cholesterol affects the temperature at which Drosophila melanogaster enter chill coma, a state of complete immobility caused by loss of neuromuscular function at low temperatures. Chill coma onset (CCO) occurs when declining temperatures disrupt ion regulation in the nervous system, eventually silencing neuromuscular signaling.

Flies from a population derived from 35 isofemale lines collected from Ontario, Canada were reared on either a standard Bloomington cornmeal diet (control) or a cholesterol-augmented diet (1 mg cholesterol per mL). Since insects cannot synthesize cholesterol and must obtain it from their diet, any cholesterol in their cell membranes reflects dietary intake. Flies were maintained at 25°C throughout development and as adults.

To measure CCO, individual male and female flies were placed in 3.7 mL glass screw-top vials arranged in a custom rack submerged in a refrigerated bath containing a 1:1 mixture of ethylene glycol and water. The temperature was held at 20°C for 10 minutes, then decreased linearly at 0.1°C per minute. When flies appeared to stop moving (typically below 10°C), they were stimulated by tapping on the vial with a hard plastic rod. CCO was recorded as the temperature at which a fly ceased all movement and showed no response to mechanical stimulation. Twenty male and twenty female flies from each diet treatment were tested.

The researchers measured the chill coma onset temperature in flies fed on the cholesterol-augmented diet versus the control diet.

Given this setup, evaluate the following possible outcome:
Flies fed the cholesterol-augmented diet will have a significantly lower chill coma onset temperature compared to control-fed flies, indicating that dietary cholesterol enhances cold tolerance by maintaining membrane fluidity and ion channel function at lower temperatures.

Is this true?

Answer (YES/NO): NO